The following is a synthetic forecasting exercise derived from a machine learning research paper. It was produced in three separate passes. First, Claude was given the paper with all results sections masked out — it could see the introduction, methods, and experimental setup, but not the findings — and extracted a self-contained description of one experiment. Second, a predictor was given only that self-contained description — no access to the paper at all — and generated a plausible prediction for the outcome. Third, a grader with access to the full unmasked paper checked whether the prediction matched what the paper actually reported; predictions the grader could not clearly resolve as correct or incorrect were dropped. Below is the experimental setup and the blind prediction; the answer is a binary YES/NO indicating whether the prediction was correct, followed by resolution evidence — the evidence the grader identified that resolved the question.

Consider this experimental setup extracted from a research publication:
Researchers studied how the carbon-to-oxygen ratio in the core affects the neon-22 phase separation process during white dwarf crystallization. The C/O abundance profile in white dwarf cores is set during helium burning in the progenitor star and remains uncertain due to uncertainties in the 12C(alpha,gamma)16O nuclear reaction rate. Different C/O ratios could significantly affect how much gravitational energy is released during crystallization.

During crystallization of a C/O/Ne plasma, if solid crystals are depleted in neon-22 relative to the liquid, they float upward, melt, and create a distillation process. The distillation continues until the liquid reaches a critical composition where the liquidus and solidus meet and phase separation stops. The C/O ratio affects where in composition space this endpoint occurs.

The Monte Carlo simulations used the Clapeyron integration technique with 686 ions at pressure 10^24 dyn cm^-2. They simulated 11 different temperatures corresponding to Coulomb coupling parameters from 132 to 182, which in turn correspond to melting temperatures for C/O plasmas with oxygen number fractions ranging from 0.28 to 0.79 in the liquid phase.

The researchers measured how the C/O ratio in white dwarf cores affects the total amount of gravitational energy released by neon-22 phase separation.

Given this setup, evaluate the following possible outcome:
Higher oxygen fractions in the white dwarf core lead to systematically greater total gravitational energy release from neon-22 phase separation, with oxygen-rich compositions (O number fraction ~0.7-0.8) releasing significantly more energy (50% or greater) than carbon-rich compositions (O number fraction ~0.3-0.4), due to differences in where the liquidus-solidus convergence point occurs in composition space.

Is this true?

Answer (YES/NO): NO